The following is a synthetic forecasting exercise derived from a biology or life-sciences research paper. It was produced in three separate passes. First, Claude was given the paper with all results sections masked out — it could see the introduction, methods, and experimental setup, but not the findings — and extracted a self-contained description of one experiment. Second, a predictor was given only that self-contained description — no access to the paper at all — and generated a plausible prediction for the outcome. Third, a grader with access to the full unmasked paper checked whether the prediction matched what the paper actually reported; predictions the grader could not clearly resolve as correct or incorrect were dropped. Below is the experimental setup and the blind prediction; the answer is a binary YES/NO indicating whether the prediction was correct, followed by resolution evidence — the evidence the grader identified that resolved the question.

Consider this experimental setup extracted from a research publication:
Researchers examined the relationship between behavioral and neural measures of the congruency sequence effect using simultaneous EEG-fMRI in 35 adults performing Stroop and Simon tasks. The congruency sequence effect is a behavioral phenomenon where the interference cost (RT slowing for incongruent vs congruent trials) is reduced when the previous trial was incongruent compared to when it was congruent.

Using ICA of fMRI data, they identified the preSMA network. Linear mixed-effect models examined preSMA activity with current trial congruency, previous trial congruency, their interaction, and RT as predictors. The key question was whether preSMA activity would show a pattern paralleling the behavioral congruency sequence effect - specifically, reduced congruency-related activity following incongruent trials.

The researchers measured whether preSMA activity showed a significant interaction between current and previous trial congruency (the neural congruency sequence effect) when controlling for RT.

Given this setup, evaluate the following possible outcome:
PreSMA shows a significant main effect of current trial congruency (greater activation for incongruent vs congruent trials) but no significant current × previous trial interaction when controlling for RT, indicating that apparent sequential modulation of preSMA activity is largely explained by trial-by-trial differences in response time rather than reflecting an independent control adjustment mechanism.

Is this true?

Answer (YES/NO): NO